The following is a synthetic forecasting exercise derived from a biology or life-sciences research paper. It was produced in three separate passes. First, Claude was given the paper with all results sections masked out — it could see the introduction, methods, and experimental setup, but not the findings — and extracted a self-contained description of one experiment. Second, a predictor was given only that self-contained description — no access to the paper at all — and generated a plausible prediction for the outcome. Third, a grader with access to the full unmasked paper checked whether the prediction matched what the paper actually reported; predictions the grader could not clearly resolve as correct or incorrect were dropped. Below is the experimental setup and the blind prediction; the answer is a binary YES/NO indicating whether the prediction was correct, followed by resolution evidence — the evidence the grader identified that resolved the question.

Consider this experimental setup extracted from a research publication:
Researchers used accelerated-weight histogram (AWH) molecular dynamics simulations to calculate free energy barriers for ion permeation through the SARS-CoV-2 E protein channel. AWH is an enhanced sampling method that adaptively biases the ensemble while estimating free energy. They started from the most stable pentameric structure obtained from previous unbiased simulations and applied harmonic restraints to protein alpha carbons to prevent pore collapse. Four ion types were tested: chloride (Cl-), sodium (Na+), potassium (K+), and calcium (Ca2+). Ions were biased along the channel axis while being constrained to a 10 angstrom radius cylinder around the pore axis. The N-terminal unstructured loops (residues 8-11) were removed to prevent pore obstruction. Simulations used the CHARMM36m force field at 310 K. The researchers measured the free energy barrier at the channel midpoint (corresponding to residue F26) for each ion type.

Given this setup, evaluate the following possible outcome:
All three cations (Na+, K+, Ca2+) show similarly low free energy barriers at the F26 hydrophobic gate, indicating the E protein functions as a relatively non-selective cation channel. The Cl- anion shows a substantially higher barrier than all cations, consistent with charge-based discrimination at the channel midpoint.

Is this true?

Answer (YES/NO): NO